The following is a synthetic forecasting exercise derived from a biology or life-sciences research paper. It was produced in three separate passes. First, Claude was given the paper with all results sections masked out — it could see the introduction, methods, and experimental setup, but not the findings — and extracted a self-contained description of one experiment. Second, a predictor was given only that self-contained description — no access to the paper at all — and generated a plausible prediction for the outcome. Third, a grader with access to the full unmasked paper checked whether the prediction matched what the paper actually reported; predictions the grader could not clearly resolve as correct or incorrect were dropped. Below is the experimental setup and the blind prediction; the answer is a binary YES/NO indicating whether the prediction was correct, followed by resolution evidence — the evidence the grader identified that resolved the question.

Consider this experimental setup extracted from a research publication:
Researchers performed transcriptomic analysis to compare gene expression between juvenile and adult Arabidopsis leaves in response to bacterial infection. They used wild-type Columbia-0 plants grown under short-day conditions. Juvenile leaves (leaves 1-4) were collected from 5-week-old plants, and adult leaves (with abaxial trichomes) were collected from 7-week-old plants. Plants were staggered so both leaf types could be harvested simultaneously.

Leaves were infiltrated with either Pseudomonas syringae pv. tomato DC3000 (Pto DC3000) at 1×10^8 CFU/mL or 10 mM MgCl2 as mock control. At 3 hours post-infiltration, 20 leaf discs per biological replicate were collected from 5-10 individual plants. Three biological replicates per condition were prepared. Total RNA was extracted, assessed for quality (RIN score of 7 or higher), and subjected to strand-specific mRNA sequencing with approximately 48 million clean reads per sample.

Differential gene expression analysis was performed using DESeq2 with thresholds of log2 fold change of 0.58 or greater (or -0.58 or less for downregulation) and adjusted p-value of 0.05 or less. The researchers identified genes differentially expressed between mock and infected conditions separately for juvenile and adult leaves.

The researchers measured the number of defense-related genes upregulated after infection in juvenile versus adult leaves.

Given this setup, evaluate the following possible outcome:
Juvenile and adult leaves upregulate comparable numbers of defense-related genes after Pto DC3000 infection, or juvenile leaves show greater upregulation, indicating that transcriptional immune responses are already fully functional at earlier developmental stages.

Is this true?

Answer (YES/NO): NO